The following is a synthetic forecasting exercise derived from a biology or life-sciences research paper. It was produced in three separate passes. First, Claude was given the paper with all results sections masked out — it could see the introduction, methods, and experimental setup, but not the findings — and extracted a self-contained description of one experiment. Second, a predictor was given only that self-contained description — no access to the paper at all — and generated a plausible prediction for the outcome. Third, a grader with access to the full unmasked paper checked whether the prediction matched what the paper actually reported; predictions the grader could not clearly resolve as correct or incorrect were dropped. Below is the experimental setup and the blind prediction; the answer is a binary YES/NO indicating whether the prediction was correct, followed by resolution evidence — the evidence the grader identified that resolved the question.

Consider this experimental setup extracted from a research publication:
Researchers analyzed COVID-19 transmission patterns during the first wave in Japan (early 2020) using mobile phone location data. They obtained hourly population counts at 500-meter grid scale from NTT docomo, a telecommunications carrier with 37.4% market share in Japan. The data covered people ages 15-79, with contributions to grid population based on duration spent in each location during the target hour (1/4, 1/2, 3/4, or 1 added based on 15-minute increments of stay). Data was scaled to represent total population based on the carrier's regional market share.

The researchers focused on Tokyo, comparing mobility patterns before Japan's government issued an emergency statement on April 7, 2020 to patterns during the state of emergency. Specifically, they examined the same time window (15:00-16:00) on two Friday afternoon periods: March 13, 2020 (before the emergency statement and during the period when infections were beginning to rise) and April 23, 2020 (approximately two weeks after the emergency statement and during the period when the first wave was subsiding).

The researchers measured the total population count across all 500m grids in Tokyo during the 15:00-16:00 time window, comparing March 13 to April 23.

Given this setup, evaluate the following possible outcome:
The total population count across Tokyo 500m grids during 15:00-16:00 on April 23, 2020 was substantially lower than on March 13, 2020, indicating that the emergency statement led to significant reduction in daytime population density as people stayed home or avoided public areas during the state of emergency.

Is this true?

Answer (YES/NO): NO